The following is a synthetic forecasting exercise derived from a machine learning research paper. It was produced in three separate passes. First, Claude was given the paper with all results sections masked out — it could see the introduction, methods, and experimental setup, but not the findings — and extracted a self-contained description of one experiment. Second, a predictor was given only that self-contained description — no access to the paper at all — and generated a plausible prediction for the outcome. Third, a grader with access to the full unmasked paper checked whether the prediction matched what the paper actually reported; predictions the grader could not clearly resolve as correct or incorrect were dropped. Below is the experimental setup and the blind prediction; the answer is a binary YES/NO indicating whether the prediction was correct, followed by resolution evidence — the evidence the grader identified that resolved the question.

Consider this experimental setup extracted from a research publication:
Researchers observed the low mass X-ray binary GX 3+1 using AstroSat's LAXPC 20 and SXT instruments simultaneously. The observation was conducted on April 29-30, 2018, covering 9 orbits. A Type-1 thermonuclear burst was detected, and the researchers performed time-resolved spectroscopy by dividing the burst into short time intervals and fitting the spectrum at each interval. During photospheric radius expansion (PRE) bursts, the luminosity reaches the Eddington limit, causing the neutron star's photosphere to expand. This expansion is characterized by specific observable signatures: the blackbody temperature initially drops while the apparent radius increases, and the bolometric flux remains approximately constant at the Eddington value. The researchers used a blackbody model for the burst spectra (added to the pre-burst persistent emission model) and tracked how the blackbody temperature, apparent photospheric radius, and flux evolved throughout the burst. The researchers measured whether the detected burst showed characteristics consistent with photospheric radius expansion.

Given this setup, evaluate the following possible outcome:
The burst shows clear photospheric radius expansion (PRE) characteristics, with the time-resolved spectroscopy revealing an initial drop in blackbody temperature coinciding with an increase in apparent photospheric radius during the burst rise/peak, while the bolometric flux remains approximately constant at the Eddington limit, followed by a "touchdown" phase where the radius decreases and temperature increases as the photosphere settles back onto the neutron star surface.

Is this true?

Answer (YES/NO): YES